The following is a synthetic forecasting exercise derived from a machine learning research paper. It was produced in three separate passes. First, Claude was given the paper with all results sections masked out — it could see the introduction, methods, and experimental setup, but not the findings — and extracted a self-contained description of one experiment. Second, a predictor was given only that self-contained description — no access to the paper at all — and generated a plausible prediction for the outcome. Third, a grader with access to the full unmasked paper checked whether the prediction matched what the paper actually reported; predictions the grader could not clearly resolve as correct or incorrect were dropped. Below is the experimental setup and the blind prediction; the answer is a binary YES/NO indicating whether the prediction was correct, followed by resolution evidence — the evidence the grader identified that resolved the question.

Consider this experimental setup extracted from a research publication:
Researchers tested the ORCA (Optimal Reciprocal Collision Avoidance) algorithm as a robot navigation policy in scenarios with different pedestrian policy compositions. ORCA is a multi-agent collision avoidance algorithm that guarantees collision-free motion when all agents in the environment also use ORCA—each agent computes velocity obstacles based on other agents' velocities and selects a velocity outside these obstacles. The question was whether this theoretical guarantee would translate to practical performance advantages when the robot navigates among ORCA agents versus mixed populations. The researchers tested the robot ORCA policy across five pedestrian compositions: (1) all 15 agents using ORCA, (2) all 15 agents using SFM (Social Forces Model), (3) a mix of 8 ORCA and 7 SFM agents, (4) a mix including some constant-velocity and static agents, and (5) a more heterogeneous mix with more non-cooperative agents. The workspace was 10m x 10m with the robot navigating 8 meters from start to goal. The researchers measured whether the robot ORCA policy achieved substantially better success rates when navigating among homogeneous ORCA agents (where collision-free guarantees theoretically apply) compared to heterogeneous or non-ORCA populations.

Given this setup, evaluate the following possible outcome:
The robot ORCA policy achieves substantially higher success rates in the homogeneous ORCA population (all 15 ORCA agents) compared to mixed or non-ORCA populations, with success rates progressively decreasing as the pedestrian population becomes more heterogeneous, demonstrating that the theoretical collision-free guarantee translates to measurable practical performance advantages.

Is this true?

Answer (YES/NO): NO